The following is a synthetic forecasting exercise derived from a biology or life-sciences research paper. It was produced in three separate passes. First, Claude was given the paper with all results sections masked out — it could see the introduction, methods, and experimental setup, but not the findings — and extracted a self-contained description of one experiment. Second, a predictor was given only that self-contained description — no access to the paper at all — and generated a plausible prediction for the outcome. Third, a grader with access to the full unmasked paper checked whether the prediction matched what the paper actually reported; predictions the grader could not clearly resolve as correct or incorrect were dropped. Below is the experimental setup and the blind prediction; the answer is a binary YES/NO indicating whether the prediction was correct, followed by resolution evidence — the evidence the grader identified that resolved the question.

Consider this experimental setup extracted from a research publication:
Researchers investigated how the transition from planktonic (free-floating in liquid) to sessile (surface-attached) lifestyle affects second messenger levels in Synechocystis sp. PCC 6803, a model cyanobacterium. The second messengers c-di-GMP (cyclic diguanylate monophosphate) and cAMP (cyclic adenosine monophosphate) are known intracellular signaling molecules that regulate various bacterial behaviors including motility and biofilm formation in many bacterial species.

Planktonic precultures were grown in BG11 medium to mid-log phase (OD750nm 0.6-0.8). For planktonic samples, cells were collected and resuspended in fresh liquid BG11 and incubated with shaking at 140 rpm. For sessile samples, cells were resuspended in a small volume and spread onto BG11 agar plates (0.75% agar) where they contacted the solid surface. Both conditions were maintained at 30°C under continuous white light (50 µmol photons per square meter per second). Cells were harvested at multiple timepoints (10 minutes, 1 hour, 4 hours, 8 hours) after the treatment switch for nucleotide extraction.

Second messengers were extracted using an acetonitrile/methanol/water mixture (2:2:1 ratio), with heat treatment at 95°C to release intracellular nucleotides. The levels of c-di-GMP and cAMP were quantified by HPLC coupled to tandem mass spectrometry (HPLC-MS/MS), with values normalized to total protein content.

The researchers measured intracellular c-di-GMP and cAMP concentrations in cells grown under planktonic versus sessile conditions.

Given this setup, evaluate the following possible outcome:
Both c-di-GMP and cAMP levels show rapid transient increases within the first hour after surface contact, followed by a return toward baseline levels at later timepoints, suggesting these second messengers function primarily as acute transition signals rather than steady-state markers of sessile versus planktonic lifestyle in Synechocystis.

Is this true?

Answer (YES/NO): YES